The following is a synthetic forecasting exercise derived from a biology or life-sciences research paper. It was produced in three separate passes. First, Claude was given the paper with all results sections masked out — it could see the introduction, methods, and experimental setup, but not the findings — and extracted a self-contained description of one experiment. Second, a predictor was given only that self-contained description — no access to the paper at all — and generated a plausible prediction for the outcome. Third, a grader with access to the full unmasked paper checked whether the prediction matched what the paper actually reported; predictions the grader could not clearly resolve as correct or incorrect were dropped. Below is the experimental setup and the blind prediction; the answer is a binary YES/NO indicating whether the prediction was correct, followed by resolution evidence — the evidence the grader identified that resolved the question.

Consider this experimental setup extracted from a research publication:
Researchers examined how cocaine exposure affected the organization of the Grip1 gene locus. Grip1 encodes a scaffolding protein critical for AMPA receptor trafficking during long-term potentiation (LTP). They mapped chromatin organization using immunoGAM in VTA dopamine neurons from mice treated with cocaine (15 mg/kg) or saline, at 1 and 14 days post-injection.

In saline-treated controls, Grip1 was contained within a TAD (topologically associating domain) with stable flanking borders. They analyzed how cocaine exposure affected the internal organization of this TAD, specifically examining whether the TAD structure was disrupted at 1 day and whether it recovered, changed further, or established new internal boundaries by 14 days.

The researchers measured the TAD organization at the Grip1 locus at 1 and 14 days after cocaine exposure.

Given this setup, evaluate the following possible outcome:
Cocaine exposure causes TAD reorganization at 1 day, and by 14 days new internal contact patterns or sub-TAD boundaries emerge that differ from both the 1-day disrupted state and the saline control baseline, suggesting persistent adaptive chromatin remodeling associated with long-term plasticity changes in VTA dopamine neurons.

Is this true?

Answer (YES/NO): YES